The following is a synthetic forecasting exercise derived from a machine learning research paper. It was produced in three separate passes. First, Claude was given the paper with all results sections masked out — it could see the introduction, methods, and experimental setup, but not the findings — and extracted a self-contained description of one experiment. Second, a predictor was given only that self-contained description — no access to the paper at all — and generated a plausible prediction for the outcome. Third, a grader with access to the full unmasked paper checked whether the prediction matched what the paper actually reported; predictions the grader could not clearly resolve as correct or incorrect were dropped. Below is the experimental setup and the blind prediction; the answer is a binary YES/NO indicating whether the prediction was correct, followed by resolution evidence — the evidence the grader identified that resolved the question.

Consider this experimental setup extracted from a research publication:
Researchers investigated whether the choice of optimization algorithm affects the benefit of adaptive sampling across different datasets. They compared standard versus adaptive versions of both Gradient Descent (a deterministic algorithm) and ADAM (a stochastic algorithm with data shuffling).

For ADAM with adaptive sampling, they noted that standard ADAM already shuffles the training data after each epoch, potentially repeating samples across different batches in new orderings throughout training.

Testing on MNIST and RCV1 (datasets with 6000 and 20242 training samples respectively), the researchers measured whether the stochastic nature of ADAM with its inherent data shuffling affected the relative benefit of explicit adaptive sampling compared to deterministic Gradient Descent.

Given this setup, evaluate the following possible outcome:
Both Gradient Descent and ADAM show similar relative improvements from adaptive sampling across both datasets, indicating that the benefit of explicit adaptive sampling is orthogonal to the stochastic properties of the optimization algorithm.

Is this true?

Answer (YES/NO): NO